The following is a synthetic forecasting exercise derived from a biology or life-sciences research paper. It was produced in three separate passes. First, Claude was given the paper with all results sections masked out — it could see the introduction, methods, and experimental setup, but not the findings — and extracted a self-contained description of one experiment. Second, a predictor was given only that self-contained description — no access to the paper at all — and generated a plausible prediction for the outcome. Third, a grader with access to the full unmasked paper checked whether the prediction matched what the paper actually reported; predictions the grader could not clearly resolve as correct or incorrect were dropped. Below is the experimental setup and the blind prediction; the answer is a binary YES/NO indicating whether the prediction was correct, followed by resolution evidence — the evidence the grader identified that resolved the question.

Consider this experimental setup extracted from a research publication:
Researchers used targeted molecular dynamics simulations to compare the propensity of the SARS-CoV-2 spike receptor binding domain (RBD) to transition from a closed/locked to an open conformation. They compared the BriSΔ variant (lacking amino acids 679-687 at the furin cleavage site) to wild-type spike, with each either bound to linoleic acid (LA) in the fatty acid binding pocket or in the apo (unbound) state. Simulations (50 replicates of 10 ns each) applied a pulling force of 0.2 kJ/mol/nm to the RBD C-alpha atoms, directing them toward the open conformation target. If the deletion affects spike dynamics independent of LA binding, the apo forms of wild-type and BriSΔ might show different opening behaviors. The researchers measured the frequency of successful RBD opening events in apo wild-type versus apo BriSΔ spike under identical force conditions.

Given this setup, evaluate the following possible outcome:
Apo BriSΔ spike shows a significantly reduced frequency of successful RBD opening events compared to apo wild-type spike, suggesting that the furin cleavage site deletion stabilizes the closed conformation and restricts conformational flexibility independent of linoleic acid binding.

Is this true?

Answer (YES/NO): NO